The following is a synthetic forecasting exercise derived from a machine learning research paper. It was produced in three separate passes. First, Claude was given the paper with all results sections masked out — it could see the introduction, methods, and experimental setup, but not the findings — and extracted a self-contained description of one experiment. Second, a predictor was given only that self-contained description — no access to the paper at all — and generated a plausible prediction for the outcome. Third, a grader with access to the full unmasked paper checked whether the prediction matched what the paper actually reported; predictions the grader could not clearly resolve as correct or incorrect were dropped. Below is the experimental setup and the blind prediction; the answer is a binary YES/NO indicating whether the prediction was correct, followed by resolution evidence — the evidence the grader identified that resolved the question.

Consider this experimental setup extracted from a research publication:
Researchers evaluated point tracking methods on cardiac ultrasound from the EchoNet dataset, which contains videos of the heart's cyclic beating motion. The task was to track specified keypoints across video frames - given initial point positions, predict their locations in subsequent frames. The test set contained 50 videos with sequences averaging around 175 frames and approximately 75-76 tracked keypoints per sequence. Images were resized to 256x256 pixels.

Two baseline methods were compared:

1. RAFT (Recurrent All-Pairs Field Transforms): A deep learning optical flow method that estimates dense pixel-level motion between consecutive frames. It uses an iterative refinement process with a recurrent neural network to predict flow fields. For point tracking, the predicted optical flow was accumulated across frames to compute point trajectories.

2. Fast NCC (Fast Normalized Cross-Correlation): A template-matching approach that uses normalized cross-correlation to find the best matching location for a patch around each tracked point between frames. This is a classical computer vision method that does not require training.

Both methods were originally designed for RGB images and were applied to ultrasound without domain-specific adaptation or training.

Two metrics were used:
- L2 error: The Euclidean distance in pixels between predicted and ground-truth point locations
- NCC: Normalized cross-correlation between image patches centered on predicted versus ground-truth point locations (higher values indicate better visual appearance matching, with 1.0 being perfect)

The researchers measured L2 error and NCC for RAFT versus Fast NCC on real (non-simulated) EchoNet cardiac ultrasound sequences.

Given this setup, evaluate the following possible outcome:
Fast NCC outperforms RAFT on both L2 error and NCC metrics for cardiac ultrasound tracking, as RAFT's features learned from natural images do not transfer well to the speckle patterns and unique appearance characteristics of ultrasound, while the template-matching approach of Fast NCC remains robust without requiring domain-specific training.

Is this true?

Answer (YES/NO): NO